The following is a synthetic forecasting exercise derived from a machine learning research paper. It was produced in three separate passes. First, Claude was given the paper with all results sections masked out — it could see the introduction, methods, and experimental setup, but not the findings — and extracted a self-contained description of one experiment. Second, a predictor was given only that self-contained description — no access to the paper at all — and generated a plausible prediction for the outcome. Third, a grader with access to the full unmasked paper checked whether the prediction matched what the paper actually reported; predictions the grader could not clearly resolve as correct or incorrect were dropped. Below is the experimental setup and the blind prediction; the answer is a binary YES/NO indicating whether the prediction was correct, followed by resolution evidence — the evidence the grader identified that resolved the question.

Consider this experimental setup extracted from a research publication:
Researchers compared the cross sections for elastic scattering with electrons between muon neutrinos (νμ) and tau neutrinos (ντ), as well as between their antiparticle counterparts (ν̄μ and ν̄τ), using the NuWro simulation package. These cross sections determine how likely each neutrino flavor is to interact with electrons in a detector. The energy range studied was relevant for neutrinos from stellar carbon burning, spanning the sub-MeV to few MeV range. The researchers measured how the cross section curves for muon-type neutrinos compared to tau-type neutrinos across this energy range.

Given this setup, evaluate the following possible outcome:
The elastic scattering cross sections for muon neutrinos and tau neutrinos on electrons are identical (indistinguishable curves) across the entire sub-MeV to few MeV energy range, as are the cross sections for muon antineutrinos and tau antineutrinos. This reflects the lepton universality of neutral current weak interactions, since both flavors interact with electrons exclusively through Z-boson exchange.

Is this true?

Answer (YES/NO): YES